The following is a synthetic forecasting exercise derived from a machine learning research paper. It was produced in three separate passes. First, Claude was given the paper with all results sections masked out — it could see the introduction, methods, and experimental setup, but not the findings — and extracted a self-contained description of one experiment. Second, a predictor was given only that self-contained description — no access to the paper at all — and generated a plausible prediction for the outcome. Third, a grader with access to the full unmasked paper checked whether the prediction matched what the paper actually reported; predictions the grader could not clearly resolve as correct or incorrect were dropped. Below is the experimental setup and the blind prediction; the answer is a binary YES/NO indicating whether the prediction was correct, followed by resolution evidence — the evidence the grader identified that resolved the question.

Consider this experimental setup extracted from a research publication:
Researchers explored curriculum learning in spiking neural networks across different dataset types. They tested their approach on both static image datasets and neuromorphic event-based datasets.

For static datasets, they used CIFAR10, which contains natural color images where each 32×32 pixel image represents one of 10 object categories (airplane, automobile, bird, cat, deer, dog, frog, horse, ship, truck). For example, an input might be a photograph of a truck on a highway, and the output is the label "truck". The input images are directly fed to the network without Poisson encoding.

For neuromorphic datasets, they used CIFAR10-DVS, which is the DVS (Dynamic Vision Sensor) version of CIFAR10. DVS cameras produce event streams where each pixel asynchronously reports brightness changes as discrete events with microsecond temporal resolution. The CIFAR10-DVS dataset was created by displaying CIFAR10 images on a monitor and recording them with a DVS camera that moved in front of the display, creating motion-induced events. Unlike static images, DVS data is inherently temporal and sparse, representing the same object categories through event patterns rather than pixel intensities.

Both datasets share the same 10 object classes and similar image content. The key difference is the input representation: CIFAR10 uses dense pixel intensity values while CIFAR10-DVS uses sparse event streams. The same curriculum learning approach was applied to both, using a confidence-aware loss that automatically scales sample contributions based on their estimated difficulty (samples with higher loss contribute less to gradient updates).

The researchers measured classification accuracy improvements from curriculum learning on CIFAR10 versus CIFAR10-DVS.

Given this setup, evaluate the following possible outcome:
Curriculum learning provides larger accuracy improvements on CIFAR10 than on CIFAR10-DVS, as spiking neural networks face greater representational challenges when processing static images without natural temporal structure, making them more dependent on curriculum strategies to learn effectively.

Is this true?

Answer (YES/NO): NO